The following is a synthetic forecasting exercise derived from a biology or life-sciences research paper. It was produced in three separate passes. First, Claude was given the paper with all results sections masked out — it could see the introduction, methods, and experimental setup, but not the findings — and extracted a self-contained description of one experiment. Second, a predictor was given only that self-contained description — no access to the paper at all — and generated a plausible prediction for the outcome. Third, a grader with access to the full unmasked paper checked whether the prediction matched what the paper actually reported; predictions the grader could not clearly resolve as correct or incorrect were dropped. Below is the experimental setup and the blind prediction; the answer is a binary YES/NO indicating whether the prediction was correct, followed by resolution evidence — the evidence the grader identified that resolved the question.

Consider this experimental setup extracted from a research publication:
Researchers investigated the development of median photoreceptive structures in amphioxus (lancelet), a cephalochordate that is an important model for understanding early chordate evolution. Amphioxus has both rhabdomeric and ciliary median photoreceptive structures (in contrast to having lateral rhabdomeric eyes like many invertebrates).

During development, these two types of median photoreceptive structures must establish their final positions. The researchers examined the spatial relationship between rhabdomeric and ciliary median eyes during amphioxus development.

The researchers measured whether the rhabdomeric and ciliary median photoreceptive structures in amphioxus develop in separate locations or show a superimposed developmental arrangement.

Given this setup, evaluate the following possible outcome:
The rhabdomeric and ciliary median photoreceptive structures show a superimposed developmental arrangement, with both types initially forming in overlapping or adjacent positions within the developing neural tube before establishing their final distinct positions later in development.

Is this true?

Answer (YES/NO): NO